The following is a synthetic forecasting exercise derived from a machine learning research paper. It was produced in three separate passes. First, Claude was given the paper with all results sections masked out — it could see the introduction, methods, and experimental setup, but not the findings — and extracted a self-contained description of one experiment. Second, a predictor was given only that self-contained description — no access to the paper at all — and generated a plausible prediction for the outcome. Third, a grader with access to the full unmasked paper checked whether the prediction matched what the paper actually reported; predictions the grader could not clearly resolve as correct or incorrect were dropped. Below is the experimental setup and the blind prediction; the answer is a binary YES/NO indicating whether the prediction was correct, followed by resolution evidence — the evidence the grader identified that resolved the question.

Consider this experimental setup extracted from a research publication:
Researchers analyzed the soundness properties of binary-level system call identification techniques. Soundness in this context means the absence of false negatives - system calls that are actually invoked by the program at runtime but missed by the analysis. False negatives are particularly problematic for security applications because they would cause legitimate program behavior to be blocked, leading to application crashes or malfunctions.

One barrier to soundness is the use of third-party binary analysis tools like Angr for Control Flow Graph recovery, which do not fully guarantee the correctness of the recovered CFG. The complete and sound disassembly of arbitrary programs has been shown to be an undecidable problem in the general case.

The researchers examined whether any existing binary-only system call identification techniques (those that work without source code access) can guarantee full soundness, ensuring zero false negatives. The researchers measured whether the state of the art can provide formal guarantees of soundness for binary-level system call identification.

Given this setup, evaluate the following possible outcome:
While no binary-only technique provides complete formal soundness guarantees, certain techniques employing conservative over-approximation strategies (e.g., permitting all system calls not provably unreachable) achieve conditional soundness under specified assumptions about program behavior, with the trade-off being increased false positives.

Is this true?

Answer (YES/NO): NO